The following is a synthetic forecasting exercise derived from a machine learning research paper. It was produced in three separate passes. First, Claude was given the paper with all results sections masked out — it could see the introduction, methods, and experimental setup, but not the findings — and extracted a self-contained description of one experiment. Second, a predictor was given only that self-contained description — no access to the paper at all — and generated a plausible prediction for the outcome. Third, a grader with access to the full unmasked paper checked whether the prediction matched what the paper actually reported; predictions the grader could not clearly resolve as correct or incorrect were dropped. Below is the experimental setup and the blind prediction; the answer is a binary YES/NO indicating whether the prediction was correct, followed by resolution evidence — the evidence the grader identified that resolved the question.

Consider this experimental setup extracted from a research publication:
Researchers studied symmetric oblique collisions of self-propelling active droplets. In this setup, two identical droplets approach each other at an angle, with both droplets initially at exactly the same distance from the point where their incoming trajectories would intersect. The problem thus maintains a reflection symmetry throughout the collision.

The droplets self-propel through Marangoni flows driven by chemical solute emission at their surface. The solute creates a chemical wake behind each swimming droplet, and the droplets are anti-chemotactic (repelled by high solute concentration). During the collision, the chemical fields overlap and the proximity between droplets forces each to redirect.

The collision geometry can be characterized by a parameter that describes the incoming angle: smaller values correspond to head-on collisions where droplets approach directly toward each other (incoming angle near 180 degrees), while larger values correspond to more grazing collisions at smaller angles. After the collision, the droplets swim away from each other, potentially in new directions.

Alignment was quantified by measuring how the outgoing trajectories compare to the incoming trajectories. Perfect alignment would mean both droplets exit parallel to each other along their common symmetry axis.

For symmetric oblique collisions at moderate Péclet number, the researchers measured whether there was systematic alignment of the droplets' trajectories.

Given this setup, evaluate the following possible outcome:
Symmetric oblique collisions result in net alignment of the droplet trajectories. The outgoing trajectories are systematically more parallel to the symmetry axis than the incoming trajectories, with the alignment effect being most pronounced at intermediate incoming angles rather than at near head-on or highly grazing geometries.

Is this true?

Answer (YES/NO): NO